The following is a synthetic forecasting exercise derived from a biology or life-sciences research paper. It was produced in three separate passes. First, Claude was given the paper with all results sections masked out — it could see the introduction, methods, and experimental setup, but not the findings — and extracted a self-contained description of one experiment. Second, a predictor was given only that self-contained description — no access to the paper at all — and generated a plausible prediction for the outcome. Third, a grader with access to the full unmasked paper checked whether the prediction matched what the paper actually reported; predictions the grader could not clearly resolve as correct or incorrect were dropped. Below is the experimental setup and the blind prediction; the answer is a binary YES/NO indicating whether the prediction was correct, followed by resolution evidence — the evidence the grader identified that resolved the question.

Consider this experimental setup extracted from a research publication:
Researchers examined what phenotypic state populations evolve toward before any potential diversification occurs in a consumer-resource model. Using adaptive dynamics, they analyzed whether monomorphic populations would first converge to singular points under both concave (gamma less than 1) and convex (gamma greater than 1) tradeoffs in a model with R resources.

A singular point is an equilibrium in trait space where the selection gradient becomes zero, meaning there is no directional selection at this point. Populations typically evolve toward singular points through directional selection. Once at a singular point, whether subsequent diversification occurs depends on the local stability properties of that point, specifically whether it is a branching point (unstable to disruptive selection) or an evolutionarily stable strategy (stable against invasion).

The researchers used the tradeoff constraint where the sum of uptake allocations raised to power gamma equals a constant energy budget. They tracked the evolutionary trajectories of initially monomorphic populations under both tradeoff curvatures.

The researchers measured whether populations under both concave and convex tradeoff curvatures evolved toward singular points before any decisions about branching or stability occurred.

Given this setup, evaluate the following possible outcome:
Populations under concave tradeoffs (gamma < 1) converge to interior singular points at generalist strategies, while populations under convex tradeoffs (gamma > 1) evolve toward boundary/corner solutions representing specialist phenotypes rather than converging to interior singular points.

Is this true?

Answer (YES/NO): NO